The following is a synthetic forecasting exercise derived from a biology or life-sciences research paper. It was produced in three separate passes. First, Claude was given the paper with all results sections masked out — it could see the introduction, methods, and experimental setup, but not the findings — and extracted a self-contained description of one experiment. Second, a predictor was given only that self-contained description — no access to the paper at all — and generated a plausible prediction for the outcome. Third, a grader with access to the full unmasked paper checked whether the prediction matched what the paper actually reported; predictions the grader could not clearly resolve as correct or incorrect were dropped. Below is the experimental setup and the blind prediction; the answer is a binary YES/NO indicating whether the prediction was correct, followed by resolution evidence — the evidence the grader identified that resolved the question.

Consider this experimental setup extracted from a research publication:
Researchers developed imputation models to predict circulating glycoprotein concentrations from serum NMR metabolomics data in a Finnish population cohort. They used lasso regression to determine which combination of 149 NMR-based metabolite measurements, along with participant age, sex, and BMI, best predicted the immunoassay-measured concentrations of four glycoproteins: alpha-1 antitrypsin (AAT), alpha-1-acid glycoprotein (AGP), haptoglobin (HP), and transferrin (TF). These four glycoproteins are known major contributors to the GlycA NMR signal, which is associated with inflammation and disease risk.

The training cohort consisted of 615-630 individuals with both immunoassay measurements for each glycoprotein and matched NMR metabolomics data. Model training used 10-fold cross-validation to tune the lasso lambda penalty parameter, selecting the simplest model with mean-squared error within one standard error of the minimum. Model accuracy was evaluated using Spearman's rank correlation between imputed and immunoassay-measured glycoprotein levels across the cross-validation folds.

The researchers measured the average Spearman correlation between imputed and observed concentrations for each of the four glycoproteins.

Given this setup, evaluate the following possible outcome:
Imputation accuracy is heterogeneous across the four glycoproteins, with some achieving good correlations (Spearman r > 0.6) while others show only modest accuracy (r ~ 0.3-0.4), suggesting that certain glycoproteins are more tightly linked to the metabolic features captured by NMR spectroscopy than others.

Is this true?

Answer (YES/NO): YES